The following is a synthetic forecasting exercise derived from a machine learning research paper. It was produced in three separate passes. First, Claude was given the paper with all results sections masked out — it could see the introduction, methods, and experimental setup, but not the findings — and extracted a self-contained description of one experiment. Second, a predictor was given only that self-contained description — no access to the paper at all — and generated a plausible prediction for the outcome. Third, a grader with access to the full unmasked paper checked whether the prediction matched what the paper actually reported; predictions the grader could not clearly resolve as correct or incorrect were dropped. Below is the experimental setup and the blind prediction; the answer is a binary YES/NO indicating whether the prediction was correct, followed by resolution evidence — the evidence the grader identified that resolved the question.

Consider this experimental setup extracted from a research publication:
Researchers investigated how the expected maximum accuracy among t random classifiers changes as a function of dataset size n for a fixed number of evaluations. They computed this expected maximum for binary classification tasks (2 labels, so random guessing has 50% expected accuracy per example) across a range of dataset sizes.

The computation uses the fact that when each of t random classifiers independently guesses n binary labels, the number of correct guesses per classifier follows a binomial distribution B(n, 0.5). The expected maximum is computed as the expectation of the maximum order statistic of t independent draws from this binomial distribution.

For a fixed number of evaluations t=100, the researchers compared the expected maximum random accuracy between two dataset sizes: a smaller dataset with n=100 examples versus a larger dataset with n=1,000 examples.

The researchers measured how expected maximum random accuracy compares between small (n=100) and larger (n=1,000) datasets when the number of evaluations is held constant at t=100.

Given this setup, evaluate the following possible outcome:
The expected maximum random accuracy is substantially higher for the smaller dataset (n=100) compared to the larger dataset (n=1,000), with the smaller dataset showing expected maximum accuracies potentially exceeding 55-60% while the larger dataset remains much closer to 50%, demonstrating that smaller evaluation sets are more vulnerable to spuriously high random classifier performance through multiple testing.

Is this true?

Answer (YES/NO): YES